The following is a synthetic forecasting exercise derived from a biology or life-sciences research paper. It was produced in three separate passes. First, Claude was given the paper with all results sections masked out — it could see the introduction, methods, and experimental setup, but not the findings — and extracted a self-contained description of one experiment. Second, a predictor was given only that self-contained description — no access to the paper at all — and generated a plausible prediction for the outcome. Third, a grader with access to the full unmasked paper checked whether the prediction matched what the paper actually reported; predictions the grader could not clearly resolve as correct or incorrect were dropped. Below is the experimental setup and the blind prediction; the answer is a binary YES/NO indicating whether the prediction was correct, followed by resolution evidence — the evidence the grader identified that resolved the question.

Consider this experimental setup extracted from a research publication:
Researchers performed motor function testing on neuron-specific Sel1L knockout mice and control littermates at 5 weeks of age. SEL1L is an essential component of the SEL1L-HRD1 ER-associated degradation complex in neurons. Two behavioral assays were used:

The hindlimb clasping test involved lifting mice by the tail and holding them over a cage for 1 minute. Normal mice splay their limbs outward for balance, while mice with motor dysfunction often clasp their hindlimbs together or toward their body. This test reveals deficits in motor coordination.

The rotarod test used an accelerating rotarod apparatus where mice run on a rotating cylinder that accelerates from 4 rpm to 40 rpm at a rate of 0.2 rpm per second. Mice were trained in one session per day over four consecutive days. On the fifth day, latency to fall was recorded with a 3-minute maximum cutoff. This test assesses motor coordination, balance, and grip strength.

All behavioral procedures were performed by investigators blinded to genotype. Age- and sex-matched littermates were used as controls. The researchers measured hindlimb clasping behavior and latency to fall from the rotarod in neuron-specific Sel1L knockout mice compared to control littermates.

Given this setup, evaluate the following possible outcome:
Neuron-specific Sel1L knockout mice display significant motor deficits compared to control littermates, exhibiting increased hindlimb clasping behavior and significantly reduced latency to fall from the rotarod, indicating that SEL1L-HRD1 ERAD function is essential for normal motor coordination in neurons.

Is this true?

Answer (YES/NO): YES